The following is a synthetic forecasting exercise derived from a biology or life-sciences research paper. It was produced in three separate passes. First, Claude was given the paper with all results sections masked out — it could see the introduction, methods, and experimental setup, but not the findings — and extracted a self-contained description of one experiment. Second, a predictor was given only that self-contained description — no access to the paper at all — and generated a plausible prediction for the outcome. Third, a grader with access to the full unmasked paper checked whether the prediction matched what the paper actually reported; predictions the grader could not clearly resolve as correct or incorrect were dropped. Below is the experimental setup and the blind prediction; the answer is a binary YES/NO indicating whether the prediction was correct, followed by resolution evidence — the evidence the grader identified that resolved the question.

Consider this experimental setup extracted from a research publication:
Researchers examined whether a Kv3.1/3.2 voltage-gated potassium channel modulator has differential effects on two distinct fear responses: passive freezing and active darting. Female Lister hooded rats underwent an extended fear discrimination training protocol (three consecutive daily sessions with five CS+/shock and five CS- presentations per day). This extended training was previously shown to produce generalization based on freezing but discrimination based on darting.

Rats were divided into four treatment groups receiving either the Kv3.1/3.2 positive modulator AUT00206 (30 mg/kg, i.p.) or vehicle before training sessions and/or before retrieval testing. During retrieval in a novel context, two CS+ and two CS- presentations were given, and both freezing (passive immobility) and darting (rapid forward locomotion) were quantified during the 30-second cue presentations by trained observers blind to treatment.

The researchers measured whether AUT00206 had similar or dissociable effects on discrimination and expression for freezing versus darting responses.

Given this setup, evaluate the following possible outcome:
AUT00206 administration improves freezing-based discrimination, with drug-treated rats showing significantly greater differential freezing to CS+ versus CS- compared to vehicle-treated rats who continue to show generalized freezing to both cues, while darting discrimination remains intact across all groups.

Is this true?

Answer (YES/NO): YES